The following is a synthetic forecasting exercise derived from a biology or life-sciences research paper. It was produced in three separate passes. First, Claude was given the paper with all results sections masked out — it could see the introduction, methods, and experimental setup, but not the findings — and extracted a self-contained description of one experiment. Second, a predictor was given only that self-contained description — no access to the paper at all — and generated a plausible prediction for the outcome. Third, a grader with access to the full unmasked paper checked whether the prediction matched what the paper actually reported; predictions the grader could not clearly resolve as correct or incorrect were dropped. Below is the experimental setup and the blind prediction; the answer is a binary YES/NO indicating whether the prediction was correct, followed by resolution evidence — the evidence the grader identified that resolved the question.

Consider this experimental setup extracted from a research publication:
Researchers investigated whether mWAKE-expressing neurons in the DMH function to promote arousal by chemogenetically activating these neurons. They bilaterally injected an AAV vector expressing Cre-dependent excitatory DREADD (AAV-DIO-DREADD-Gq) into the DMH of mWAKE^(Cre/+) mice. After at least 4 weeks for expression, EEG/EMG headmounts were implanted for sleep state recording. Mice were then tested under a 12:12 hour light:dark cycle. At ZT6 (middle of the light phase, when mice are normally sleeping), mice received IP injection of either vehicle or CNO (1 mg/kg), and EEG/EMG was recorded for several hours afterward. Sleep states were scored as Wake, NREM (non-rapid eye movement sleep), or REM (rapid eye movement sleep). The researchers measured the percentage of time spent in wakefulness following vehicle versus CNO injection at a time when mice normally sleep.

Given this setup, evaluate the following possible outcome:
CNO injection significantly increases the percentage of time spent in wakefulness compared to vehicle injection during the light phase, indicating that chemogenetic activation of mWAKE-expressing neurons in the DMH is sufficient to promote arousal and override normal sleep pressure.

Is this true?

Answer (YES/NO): YES